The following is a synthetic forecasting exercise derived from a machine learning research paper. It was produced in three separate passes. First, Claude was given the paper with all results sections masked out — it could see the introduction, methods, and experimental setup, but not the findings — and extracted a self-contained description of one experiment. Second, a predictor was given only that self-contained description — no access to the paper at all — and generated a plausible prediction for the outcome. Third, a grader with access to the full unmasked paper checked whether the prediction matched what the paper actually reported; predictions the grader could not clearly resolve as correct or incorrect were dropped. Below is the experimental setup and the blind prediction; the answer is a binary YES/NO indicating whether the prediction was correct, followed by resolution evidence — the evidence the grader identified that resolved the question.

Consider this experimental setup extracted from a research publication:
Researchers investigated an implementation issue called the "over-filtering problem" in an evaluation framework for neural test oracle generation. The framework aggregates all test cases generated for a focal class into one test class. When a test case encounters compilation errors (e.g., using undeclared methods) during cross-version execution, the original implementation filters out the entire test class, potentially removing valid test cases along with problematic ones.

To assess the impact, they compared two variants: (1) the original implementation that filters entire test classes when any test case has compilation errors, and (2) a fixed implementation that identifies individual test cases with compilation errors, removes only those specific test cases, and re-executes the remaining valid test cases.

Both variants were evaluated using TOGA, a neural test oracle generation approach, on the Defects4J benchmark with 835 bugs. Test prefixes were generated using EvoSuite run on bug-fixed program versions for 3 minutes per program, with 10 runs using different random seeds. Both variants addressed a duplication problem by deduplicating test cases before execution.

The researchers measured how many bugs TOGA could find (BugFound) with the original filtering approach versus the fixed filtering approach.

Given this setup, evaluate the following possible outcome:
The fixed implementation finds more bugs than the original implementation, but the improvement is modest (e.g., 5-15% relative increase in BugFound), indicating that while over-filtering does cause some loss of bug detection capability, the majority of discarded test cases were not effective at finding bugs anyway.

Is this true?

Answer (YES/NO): YES